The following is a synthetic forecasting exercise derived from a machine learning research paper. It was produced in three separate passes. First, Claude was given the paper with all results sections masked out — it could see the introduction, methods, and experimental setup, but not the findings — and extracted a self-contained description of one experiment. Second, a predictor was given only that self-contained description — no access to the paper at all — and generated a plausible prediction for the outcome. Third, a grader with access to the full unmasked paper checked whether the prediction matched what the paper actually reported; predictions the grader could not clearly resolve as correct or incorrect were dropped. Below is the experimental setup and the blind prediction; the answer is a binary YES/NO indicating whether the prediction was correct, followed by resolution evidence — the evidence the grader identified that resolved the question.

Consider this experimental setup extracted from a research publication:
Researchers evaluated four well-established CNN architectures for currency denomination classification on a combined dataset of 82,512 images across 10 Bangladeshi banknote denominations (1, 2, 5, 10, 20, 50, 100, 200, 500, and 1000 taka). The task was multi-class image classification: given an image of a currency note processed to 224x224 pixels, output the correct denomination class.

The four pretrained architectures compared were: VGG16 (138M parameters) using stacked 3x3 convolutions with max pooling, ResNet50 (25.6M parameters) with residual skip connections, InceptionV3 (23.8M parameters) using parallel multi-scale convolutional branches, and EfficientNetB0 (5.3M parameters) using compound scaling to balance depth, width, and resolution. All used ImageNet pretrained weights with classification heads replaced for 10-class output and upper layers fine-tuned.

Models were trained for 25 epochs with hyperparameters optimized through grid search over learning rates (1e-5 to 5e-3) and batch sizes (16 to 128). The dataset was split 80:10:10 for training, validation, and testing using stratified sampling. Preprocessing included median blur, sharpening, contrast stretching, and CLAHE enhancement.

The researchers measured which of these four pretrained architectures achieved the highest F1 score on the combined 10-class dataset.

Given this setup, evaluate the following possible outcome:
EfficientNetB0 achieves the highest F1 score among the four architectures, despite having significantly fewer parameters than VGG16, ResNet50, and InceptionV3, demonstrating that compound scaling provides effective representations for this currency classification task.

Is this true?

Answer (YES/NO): NO